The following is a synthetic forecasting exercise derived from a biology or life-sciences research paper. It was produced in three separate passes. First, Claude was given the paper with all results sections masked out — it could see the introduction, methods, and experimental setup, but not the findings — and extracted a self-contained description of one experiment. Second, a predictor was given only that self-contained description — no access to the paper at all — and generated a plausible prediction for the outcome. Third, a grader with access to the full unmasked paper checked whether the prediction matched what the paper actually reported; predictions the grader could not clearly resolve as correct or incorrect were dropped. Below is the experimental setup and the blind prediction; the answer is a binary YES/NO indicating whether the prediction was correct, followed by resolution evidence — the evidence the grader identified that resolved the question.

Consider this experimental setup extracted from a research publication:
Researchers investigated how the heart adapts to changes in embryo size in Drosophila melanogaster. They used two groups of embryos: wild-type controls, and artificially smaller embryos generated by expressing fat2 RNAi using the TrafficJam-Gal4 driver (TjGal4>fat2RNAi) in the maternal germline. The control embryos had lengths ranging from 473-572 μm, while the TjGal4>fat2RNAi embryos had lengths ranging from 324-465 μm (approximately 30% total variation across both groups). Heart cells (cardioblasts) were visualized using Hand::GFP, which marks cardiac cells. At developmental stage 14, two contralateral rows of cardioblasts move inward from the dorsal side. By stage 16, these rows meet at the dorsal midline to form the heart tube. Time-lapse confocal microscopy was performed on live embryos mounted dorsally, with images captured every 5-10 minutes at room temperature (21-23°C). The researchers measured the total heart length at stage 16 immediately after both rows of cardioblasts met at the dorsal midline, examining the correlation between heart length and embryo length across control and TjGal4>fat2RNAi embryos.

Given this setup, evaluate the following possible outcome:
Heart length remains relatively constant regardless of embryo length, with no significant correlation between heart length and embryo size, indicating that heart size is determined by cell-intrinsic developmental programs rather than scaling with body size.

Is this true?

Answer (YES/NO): NO